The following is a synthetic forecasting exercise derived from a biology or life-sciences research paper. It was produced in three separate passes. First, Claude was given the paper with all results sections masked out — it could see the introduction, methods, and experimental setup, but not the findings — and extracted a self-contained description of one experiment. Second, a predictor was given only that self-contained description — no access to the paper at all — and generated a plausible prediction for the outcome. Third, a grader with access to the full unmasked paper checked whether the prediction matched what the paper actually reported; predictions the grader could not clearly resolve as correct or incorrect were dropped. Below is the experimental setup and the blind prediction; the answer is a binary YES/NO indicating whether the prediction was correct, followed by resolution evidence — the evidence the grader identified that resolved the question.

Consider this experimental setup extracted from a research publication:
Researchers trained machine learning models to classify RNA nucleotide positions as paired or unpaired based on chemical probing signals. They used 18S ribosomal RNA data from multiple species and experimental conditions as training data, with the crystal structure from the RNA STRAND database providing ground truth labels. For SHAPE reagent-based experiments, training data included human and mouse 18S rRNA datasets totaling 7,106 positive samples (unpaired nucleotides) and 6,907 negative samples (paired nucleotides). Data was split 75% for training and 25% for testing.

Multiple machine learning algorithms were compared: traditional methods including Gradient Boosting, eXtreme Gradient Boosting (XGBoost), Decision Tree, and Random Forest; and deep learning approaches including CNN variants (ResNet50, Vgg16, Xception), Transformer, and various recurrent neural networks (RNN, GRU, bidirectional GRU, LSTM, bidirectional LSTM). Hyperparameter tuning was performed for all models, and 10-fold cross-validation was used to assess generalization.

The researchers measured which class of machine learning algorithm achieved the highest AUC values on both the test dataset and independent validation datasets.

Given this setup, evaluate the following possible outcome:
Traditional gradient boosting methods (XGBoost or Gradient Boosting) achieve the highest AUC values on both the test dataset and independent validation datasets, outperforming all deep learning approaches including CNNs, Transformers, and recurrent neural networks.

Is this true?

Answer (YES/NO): NO